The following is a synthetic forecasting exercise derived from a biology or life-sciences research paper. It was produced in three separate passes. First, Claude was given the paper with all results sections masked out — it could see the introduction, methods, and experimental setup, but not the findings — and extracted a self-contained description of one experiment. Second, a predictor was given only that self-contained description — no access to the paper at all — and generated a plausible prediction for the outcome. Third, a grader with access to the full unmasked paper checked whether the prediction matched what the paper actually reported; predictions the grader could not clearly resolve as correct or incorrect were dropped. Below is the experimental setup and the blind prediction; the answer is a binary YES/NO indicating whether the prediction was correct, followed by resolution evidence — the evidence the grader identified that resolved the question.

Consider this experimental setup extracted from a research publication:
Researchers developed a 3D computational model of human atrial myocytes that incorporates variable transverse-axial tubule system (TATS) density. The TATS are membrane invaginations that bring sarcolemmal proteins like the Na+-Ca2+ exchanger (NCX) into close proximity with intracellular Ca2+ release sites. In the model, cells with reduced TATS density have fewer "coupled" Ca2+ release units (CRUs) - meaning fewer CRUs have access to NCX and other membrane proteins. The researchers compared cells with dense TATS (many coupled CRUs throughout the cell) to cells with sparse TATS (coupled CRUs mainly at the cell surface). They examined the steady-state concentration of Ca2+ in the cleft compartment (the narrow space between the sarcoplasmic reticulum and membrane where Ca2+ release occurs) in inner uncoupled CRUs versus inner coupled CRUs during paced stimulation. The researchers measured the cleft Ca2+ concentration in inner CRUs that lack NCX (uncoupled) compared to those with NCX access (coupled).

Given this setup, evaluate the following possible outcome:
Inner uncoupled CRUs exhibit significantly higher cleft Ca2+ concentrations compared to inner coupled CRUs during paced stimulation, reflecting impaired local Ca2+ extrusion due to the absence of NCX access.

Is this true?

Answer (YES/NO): YES